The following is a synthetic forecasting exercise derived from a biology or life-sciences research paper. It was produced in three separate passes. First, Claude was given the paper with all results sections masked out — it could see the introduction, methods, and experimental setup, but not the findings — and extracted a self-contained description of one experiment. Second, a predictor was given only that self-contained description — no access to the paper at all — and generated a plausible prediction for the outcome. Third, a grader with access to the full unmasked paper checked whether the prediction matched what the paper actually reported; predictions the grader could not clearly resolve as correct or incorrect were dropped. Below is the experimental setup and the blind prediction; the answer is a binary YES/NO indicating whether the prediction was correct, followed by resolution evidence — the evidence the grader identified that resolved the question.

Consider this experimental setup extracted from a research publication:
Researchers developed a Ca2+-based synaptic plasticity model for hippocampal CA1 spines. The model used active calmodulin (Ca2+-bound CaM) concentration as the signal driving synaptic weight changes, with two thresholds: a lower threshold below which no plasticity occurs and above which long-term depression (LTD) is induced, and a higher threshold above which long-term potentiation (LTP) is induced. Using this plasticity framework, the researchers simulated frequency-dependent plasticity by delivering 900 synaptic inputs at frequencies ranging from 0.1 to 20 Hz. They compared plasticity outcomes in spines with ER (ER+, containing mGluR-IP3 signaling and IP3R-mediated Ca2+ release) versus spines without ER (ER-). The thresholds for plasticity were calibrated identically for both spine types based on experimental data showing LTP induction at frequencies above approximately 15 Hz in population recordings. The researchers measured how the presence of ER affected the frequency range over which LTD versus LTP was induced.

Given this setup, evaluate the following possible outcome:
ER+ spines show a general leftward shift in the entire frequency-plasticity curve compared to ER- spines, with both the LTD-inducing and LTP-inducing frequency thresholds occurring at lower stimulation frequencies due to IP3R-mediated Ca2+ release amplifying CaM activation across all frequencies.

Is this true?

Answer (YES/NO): NO